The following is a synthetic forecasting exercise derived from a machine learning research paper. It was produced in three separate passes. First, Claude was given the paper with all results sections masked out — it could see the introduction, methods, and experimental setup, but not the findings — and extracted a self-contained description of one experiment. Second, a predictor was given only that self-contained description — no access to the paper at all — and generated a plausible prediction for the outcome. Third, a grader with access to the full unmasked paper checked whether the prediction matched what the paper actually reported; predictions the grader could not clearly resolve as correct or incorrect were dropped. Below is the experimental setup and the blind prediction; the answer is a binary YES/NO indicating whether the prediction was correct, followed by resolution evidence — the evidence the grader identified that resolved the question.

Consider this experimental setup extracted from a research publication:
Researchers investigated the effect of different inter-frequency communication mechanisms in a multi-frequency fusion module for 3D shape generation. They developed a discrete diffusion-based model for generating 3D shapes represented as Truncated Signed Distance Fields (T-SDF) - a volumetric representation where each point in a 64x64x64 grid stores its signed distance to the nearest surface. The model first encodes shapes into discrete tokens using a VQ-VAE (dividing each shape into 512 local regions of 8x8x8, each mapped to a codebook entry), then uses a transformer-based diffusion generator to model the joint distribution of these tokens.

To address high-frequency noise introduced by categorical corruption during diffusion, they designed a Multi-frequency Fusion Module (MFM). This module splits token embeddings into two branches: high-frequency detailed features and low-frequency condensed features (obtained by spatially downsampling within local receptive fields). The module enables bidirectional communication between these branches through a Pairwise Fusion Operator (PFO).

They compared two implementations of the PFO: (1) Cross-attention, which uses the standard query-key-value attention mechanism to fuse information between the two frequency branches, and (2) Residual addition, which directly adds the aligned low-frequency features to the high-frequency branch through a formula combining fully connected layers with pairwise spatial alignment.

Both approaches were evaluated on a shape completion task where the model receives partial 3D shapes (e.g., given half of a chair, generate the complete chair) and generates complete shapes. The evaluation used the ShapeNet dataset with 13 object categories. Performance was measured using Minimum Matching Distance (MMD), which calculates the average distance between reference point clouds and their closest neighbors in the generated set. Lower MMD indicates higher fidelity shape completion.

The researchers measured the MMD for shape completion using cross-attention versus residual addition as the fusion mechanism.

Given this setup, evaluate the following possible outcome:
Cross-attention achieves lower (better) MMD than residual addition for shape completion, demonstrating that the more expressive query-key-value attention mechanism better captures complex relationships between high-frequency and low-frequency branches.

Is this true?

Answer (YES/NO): NO